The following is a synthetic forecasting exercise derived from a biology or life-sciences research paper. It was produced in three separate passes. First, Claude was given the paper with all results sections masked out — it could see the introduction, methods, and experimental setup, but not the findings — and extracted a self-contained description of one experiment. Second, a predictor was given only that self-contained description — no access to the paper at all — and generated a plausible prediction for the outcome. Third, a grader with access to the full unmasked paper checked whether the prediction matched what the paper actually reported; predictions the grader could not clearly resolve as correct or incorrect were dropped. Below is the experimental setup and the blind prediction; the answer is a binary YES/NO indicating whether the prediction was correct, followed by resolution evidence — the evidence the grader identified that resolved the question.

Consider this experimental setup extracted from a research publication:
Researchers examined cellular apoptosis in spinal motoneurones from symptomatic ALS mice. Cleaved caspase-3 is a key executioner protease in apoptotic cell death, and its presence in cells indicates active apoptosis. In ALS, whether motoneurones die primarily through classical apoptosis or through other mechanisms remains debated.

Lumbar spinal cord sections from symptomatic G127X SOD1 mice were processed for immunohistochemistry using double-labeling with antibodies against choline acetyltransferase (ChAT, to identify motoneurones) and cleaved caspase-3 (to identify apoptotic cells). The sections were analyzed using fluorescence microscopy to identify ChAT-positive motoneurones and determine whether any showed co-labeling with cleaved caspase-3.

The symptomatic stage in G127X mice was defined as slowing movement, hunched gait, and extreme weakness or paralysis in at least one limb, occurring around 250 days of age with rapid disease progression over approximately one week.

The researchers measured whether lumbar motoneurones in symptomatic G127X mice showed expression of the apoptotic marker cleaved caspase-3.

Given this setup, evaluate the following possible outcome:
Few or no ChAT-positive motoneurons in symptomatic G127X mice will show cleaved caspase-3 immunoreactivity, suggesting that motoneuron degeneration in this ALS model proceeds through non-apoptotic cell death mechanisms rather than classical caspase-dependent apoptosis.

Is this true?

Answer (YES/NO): NO